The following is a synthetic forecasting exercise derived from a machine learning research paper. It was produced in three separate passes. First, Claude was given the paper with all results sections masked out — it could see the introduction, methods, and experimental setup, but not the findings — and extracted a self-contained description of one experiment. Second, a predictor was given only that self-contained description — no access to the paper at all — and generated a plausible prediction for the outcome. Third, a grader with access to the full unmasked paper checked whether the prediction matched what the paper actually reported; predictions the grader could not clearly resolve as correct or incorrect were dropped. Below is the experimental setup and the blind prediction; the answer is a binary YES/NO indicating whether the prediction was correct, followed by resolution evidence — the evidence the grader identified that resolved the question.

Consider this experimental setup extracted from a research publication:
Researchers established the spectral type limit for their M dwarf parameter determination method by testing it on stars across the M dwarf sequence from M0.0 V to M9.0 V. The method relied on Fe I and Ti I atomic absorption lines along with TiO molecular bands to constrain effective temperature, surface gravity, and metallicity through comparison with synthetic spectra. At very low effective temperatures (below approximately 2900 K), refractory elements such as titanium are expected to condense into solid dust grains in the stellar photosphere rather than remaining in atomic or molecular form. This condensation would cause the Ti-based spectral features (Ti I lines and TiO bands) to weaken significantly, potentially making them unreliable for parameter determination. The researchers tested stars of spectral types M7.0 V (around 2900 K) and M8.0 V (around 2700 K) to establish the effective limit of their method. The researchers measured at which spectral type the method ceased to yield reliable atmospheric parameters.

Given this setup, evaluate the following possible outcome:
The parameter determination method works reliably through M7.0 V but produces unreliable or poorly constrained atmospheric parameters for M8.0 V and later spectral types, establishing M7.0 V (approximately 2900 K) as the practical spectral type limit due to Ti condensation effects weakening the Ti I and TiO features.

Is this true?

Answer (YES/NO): YES